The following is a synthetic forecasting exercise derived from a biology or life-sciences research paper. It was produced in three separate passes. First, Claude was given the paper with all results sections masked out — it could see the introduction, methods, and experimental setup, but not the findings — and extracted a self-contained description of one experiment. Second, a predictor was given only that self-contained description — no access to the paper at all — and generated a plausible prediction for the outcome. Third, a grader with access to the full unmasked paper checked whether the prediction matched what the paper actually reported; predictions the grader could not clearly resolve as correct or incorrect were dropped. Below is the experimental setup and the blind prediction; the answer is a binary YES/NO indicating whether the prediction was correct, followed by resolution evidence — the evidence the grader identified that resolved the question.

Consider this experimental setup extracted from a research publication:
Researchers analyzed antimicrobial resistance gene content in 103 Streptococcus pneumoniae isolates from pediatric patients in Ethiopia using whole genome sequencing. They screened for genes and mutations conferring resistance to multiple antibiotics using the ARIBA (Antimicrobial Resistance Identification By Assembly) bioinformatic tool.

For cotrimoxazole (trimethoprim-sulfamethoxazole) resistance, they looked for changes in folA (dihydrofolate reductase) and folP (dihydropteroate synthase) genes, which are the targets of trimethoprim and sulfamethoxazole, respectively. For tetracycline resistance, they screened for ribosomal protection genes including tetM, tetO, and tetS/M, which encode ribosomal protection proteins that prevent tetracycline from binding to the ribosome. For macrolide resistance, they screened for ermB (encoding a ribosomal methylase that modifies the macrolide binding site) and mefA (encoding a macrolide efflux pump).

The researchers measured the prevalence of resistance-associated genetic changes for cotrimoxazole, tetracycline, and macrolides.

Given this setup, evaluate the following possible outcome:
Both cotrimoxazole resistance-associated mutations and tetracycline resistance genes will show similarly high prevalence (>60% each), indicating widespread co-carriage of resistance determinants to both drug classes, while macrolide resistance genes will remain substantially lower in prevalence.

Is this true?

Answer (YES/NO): NO